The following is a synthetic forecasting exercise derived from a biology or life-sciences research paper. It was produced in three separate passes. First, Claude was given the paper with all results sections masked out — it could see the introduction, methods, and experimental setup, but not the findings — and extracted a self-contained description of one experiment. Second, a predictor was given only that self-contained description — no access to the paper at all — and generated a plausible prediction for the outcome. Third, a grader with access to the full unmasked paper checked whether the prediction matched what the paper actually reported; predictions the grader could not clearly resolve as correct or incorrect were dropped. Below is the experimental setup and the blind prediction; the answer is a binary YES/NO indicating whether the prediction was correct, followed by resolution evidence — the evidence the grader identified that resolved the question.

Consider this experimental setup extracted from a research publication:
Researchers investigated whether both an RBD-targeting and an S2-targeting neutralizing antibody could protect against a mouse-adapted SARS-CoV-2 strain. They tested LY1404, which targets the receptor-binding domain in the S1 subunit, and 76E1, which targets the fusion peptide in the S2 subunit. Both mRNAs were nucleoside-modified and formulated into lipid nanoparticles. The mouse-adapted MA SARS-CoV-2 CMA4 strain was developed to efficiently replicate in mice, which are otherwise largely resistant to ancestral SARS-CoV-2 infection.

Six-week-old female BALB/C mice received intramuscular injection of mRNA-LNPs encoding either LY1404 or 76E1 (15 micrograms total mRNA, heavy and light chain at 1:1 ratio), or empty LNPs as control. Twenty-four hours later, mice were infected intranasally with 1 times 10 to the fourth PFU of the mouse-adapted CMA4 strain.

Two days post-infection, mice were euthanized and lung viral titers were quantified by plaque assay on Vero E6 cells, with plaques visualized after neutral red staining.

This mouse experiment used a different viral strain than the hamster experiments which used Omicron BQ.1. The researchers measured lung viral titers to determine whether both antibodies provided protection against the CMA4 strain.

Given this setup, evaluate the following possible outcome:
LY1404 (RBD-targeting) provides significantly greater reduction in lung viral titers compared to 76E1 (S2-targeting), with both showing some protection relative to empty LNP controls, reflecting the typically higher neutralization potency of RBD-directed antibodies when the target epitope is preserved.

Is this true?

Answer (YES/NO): NO